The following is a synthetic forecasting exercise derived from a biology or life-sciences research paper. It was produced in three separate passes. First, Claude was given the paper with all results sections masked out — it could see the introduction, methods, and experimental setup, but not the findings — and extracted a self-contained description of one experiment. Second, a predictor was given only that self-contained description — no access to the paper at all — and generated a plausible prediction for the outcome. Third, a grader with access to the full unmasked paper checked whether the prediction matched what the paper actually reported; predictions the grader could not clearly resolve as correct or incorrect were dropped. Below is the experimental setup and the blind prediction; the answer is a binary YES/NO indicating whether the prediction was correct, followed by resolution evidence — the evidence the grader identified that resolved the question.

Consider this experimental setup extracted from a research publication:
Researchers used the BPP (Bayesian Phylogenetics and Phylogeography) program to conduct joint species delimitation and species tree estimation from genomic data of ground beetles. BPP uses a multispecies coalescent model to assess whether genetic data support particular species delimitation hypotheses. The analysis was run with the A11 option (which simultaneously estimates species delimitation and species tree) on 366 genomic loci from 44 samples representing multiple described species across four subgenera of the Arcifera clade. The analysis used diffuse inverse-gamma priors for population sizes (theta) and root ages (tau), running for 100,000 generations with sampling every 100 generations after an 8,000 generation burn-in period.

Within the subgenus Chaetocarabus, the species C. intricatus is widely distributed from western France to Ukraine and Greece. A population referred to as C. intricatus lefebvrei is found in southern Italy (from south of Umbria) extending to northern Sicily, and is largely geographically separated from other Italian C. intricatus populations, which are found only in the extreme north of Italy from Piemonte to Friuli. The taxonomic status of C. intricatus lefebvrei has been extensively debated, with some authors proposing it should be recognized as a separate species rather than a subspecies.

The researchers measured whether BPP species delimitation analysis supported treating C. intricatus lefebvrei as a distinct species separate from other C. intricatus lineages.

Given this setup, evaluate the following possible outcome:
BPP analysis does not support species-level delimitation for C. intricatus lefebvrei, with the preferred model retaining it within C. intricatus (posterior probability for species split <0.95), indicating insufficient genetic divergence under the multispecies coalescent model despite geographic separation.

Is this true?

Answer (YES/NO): YES